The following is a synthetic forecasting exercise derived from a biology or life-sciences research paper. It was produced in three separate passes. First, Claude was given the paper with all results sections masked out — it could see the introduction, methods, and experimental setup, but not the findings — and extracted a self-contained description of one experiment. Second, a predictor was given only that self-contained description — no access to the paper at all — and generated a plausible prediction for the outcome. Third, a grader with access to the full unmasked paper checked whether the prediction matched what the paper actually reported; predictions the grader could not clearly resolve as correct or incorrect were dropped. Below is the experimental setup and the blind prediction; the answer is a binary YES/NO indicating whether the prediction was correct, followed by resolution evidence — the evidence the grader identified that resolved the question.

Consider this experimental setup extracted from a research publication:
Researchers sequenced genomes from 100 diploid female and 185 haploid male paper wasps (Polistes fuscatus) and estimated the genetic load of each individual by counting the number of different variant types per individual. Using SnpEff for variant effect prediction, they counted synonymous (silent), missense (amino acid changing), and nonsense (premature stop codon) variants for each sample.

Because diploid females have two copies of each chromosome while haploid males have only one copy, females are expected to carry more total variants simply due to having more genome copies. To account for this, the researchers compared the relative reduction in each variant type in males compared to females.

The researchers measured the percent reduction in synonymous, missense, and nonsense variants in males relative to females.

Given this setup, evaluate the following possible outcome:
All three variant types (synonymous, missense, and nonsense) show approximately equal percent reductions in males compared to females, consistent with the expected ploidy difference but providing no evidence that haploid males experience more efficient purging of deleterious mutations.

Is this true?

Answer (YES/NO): NO